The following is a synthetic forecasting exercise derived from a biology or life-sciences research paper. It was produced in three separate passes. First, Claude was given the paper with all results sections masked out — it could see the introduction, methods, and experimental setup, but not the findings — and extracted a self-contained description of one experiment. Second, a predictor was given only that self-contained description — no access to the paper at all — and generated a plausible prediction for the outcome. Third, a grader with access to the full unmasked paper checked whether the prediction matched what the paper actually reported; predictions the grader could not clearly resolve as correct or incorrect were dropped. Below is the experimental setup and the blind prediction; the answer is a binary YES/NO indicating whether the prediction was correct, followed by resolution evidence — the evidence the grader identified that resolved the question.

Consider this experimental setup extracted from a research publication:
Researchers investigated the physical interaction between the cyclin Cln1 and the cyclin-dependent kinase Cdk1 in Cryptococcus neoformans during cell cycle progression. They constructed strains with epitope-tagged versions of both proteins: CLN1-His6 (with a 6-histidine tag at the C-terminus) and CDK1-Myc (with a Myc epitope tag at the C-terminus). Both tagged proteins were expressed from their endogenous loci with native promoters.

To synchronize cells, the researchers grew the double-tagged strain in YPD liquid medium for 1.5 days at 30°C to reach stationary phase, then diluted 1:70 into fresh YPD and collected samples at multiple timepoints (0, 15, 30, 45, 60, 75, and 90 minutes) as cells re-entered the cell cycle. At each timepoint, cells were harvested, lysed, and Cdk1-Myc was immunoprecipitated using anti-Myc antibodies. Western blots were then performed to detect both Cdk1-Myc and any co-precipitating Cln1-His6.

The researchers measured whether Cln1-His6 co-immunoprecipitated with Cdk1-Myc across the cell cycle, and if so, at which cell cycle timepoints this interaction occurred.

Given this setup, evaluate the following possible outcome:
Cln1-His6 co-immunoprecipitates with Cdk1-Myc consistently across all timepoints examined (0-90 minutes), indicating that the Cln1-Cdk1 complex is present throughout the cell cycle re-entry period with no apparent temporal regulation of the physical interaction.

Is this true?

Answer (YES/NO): NO